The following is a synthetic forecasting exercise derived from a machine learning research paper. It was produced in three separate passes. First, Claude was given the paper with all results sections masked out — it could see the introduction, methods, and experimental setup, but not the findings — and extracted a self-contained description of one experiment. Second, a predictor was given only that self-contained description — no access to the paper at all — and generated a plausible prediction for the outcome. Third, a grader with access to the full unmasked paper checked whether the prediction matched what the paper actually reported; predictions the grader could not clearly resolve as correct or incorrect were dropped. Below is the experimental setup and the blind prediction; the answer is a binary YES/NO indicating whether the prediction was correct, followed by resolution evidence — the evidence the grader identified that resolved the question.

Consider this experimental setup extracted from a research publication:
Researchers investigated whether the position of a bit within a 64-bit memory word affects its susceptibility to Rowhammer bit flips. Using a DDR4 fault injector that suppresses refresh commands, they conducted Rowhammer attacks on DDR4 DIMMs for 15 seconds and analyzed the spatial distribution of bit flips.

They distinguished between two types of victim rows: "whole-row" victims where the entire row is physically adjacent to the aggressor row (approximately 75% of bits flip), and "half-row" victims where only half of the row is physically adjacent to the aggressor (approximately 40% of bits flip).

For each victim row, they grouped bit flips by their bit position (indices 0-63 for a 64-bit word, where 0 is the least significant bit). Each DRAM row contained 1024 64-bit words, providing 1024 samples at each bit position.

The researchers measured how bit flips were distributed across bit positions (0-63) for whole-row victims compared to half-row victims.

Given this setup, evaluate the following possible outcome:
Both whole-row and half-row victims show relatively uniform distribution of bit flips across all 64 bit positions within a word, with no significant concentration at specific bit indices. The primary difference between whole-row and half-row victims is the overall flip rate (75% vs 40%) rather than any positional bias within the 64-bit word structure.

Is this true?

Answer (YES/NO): NO